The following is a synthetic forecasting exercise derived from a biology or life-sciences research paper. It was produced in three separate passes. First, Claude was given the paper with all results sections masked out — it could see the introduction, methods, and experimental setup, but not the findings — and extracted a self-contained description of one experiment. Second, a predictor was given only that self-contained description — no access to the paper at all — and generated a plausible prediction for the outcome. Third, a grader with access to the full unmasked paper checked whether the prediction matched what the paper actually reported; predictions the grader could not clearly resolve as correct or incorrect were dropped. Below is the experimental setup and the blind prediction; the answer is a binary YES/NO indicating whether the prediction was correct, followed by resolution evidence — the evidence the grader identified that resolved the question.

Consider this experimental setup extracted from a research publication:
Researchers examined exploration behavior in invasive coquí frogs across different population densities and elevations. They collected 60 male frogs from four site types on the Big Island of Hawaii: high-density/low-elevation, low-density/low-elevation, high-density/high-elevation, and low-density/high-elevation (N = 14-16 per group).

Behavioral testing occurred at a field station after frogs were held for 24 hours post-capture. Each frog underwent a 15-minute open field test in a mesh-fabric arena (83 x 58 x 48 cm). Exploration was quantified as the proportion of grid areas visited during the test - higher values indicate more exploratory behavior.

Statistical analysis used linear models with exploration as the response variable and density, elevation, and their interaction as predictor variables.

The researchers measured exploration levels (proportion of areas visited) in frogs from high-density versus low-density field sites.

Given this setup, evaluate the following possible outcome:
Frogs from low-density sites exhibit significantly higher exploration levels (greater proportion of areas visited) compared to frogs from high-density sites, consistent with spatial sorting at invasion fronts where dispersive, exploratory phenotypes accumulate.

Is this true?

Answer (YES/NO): NO